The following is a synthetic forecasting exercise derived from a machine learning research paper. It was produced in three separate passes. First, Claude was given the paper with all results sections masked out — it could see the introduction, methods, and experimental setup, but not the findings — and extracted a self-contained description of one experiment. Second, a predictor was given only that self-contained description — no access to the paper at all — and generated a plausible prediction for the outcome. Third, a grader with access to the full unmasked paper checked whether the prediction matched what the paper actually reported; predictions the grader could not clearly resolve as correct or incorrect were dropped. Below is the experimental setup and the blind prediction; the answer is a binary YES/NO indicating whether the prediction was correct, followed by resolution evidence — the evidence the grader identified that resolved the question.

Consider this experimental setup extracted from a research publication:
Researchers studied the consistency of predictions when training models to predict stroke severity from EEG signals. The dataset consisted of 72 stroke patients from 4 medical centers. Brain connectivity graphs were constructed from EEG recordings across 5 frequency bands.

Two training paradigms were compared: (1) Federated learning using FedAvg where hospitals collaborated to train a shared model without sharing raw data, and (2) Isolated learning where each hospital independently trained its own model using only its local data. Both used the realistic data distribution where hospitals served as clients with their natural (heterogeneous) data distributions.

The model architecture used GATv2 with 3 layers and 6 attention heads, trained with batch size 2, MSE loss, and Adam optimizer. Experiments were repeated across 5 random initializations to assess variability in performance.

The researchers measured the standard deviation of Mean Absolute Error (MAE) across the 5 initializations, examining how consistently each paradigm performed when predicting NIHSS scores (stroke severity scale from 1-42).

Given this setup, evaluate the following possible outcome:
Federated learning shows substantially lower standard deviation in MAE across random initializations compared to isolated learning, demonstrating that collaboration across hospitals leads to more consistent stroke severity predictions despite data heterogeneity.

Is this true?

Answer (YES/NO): YES